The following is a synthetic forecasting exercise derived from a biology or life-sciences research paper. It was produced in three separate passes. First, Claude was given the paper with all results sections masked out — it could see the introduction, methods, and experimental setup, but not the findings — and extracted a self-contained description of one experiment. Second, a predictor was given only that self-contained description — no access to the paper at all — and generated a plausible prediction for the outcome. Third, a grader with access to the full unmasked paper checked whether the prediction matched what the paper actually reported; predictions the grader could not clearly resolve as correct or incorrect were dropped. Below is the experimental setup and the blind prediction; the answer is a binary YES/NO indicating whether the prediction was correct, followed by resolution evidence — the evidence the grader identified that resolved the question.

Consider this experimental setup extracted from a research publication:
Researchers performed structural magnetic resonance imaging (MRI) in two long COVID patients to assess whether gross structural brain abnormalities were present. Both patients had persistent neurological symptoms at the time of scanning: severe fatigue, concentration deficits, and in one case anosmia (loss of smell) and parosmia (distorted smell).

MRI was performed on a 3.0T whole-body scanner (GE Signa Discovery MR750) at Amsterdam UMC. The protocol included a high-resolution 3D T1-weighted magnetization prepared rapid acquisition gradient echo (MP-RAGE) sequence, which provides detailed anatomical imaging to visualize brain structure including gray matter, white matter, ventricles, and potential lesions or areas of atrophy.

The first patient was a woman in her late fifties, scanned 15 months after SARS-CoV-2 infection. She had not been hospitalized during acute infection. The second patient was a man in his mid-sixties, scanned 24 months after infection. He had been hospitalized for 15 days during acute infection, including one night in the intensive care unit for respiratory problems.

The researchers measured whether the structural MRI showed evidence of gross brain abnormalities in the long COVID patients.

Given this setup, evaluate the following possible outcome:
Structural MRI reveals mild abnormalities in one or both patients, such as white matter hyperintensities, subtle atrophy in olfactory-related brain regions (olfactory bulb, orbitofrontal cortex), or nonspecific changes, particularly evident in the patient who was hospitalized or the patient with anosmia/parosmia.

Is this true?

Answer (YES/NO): YES